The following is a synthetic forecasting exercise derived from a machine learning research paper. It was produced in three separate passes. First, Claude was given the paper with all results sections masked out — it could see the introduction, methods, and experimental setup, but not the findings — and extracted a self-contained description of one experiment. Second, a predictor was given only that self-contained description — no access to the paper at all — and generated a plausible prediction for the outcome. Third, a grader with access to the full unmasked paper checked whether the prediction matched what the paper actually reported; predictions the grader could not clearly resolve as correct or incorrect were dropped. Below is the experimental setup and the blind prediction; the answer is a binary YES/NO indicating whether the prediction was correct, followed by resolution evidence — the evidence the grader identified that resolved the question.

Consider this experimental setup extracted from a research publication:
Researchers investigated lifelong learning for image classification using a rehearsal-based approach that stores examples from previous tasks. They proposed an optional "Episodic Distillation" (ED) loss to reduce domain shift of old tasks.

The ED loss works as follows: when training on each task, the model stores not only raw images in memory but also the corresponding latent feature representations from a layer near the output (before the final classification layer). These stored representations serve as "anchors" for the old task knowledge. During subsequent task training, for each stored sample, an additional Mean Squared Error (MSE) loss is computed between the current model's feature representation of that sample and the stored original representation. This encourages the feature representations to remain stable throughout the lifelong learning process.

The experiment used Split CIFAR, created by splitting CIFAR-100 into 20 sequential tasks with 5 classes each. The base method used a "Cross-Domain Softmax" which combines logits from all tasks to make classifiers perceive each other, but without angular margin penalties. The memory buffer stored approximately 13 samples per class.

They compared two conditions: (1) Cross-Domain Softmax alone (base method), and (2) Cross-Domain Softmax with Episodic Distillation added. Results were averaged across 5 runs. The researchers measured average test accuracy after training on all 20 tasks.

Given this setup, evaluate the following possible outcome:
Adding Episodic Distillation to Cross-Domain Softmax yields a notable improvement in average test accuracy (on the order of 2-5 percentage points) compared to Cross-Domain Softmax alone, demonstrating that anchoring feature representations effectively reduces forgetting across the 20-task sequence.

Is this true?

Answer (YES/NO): NO